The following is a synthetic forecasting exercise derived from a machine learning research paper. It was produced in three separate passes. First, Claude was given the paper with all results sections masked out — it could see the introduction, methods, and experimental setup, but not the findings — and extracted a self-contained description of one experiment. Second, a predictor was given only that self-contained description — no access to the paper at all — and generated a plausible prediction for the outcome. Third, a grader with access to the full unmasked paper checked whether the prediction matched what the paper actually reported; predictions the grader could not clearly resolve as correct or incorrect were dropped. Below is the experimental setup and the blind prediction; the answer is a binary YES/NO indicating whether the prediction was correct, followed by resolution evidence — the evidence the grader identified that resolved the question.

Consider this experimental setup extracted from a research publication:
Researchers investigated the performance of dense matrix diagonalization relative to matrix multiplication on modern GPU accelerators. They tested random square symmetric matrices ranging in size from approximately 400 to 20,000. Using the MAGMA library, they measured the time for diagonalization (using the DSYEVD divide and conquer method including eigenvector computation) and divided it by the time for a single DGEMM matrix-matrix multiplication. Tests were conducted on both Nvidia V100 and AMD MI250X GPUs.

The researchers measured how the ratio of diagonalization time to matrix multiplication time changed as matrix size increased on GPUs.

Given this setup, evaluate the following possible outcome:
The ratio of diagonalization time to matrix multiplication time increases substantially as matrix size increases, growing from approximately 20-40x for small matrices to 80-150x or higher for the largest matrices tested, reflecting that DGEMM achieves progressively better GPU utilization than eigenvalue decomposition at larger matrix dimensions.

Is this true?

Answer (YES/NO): NO